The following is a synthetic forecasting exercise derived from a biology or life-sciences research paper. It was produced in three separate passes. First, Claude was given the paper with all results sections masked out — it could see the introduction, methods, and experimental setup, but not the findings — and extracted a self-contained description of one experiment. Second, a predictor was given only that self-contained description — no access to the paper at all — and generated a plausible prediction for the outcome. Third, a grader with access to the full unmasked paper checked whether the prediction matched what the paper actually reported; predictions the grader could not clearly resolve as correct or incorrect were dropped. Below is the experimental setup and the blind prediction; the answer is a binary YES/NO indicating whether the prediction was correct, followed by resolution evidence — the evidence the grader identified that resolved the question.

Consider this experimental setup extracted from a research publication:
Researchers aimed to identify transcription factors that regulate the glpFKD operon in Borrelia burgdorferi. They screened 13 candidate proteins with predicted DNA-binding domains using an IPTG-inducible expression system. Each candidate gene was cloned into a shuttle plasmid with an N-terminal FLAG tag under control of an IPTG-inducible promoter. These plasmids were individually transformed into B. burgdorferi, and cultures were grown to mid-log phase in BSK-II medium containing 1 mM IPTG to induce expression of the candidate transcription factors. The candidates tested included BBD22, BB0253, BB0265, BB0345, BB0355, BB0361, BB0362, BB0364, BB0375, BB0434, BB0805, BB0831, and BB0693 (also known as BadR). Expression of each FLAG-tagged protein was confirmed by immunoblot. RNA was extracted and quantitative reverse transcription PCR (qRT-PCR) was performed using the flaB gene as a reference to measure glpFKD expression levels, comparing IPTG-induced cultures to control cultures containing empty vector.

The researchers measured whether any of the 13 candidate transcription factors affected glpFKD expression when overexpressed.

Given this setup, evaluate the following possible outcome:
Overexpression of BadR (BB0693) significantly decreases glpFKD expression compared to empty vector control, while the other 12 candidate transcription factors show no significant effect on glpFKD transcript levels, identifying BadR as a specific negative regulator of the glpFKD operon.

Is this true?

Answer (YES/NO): YES